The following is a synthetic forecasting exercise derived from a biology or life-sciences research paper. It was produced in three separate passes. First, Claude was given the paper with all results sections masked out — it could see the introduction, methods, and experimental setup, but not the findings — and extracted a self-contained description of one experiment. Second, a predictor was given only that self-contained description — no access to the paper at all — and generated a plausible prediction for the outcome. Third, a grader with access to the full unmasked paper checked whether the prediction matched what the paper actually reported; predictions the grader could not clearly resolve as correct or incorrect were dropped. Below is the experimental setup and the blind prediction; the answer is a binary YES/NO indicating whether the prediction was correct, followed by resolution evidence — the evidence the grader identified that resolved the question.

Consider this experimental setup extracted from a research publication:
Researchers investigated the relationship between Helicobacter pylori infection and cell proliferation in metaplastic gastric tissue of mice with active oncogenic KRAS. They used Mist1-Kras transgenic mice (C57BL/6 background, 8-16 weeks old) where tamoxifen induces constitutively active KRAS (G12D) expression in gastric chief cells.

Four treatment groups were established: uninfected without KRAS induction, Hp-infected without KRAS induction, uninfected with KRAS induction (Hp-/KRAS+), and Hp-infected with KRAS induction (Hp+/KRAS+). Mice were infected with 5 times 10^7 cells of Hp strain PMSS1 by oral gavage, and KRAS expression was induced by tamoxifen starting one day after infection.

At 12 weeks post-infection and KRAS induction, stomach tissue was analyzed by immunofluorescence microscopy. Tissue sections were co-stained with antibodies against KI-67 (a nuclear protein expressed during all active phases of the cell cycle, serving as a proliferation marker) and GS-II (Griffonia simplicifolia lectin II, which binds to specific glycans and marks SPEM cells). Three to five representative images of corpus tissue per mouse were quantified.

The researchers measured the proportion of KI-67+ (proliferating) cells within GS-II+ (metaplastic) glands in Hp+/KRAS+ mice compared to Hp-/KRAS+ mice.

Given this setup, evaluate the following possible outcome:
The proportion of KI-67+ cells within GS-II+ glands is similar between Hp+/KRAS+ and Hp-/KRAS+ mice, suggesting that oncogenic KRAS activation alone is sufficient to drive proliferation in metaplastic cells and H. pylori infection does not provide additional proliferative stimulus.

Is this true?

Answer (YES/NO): NO